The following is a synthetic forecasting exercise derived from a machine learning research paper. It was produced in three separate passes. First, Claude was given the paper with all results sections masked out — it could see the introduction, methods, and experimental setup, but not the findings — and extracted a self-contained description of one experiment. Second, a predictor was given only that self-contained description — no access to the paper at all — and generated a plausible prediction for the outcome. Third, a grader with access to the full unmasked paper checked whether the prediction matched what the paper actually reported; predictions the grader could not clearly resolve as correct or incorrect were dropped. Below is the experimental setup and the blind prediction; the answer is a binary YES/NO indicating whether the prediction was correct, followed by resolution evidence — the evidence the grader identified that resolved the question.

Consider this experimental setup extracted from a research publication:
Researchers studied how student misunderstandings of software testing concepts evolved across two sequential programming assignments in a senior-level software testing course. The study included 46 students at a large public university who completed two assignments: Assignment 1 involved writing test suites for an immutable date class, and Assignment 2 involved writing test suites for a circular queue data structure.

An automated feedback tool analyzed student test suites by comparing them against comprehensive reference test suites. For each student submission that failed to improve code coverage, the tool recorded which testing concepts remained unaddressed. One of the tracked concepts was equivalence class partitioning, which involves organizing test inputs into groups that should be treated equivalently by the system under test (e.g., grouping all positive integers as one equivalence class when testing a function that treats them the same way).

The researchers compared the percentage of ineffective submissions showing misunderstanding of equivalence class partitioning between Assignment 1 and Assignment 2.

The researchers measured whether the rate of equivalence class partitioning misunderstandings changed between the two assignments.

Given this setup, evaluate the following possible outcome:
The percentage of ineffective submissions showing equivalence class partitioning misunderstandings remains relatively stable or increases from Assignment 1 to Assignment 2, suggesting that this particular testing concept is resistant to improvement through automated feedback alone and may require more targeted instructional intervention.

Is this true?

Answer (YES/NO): YES